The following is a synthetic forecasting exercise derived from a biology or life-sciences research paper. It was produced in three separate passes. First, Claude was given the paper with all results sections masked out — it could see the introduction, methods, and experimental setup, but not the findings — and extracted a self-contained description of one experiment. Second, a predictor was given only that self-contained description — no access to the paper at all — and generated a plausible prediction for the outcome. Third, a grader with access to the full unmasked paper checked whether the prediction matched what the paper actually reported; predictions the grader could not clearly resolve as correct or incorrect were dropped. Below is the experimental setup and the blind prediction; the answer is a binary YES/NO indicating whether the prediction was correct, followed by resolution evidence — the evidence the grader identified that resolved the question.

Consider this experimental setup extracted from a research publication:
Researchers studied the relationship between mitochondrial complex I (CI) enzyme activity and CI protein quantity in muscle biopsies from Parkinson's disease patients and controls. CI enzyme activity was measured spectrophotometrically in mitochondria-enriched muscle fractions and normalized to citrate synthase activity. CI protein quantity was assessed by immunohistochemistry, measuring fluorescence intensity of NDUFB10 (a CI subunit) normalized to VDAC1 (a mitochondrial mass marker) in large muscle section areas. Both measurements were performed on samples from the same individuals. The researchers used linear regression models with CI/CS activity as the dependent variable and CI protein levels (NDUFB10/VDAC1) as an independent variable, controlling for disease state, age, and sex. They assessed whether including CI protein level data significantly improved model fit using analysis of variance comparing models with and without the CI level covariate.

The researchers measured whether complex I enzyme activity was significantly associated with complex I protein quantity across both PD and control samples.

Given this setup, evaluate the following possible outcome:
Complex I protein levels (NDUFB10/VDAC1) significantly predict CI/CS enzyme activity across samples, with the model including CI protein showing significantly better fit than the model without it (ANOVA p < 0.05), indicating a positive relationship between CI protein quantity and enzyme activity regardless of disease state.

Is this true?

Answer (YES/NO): YES